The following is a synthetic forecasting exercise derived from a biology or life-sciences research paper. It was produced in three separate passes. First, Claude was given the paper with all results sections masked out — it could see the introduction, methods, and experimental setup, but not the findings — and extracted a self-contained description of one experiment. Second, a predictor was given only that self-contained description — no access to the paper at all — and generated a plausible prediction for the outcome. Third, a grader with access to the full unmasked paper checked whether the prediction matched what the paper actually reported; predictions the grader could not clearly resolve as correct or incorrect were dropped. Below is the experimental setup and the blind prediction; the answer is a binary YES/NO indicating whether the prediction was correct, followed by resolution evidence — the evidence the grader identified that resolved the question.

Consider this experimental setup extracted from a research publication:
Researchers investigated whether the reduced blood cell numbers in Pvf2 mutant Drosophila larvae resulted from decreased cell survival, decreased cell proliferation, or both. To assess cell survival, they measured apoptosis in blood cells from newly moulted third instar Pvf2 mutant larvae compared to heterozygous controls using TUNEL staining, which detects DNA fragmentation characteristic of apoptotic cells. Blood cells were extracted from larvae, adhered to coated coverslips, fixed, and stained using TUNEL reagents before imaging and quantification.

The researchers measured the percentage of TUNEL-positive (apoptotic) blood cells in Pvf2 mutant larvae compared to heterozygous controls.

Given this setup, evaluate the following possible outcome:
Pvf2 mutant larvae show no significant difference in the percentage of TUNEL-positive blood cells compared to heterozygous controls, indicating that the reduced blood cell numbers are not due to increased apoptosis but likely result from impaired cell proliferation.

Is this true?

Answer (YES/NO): NO